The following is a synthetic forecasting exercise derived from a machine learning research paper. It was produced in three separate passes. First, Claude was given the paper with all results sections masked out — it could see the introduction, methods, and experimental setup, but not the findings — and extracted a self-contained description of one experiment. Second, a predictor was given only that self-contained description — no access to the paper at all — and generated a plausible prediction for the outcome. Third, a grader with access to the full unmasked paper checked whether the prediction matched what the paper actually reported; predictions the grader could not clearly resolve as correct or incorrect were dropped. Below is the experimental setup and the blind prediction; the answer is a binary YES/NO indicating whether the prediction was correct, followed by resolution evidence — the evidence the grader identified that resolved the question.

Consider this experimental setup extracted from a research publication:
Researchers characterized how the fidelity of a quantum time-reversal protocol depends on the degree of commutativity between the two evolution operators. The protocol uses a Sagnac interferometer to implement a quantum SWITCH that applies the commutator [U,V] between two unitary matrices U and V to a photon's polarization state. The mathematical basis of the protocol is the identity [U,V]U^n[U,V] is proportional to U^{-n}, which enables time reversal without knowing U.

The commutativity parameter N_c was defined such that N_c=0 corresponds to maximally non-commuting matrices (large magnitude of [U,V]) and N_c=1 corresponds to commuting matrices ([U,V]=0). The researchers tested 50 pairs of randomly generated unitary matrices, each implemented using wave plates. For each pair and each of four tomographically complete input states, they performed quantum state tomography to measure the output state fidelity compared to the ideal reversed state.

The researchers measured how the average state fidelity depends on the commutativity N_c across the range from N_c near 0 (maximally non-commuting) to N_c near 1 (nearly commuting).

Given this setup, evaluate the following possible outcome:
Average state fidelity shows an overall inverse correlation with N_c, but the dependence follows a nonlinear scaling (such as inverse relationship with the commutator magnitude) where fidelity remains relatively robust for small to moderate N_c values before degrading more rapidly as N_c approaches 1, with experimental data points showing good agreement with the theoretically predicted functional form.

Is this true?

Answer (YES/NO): NO